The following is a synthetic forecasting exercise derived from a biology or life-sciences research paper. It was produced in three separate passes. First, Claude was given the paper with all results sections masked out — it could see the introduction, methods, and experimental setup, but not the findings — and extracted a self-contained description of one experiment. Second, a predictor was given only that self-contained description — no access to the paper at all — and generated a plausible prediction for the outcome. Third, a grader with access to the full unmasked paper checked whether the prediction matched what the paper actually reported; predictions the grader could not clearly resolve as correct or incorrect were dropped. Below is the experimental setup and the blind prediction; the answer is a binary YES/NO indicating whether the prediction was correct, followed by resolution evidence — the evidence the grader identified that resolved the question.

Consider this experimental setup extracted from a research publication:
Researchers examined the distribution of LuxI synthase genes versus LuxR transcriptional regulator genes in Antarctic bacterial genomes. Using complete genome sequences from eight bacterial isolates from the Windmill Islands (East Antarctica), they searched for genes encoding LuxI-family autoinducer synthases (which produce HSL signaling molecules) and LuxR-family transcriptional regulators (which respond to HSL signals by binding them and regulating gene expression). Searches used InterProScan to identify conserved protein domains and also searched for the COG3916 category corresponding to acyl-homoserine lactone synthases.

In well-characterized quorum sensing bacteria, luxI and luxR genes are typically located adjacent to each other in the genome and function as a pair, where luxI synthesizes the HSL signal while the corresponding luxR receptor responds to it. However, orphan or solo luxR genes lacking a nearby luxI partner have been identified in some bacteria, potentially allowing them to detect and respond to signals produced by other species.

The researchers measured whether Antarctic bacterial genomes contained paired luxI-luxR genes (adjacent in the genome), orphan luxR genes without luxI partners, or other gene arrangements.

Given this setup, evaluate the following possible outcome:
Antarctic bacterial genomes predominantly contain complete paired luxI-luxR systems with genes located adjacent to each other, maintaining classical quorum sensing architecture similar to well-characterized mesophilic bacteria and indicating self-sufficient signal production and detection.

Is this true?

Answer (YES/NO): NO